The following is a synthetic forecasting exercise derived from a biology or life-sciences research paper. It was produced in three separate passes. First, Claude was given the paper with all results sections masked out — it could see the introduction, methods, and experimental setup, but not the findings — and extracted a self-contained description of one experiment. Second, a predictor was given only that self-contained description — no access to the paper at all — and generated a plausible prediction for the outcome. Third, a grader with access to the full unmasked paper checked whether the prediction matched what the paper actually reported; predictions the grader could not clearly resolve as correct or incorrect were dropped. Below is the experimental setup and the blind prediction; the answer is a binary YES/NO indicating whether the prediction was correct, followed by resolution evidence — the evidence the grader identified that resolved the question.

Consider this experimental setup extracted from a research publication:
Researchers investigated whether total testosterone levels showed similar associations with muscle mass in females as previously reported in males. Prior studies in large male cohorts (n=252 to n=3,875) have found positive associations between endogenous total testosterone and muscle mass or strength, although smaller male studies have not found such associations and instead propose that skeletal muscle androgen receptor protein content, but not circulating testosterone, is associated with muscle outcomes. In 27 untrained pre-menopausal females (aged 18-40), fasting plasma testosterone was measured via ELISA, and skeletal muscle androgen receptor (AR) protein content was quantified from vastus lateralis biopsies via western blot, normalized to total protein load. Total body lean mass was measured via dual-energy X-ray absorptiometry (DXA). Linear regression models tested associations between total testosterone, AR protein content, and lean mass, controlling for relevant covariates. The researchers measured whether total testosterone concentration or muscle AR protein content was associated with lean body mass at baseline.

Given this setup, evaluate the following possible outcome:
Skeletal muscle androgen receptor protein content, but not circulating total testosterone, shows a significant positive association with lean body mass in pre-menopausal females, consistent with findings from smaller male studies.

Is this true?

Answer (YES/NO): NO